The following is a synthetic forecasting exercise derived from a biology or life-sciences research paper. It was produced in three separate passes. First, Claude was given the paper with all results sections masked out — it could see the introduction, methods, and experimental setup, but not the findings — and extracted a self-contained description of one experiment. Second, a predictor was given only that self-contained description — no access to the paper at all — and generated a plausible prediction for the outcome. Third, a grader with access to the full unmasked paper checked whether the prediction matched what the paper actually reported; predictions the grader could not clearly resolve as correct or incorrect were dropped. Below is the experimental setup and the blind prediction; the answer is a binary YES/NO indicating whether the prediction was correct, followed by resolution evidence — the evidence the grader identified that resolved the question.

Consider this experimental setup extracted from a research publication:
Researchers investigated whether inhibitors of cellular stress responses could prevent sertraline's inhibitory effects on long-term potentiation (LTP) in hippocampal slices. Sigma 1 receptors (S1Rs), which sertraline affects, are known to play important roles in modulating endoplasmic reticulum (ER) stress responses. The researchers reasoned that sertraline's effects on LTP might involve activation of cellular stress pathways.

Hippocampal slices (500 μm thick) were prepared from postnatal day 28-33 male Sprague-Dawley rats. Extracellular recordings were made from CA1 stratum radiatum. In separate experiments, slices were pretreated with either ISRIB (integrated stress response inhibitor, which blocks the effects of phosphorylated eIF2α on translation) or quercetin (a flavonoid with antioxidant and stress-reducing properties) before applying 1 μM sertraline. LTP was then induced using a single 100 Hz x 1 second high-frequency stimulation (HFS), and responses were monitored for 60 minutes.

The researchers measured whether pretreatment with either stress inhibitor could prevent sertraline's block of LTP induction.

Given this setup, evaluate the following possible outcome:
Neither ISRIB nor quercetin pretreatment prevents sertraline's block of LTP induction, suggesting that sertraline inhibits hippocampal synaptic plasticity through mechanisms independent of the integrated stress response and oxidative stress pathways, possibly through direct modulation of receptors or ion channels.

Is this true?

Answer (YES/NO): NO